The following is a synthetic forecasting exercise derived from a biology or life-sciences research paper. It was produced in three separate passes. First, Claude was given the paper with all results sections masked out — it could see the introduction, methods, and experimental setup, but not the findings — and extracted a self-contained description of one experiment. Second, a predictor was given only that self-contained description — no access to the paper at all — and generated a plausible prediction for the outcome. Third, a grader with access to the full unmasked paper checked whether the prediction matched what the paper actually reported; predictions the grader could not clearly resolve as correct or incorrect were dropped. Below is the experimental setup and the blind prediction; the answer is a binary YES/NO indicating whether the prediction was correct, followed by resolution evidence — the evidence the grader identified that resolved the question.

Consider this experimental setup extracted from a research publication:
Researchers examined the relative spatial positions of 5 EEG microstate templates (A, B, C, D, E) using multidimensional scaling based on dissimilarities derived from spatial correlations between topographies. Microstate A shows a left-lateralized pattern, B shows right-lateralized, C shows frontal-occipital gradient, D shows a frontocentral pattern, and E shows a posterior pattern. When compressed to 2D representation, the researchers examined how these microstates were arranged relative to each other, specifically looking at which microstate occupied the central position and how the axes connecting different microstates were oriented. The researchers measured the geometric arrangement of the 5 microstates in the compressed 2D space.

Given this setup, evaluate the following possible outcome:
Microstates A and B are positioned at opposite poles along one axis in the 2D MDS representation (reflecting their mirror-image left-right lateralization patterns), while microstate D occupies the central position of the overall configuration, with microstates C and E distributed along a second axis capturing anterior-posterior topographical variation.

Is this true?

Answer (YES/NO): NO